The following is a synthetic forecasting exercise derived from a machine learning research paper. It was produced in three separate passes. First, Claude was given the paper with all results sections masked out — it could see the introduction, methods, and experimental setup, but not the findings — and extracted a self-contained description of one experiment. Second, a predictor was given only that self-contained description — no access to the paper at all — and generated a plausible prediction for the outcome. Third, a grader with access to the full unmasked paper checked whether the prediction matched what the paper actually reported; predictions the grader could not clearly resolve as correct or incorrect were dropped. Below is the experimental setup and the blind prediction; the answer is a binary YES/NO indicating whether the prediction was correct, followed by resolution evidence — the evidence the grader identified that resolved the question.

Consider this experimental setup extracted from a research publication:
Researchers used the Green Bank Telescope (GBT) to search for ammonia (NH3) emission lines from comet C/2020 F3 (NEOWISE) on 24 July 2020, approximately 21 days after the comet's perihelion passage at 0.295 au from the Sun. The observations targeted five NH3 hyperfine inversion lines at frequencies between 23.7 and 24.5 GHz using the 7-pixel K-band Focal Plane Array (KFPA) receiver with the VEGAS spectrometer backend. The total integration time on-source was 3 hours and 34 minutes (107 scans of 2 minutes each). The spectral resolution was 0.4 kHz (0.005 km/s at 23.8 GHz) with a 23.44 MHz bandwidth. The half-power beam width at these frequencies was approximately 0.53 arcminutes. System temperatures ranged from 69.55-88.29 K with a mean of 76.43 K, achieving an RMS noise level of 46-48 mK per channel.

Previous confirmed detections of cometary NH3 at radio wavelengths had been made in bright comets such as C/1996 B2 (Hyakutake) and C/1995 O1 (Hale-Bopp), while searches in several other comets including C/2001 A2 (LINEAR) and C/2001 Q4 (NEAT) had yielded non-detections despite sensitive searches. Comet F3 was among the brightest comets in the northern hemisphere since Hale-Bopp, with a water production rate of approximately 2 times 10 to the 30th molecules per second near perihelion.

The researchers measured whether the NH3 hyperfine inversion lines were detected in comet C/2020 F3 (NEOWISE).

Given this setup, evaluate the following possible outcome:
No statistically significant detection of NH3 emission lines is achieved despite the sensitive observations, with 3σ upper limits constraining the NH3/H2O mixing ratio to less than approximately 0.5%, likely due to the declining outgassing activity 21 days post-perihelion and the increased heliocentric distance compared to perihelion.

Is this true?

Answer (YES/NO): YES